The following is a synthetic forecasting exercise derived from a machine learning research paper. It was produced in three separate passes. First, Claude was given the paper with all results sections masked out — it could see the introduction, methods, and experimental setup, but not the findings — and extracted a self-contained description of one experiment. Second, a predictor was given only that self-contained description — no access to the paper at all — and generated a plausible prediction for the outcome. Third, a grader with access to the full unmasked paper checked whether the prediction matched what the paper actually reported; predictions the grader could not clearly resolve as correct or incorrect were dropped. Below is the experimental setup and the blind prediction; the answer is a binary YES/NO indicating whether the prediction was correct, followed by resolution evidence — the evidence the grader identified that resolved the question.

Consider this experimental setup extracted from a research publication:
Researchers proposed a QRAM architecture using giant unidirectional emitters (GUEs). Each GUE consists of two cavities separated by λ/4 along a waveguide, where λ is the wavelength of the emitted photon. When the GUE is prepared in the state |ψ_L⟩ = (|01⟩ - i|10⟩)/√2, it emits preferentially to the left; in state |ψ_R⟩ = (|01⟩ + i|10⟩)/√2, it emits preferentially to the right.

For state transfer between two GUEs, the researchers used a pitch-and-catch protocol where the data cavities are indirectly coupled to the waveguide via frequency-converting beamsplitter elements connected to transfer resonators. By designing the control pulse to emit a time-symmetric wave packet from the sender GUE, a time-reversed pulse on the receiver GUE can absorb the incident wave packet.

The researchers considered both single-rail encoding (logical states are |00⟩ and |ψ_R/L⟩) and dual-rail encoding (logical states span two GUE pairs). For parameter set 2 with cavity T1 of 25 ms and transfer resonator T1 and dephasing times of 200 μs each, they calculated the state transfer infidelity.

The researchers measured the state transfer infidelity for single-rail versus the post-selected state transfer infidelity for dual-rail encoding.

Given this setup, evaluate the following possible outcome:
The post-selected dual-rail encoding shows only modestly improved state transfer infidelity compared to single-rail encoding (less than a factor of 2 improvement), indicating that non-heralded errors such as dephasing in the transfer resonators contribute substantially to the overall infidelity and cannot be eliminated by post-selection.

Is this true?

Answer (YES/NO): NO